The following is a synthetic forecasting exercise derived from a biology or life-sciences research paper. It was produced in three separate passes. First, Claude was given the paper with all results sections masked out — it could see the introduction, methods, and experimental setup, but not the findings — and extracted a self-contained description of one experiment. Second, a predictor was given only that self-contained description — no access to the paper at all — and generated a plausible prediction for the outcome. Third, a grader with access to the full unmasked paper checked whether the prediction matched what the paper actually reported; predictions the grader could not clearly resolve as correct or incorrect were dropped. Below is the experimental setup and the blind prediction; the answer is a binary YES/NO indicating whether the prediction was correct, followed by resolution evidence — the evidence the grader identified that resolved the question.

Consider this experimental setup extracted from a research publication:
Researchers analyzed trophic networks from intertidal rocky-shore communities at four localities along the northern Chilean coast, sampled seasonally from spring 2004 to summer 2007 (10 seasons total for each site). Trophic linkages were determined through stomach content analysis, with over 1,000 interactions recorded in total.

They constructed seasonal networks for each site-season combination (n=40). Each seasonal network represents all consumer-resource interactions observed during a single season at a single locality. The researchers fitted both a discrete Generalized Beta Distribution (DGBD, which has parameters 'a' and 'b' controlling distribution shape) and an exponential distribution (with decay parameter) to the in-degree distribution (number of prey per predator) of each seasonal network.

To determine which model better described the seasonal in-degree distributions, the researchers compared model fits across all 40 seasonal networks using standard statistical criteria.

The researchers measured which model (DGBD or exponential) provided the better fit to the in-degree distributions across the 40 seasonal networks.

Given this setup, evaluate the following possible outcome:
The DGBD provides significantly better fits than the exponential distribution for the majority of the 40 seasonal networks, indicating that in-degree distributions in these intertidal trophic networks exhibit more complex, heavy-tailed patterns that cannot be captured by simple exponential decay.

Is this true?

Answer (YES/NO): YES